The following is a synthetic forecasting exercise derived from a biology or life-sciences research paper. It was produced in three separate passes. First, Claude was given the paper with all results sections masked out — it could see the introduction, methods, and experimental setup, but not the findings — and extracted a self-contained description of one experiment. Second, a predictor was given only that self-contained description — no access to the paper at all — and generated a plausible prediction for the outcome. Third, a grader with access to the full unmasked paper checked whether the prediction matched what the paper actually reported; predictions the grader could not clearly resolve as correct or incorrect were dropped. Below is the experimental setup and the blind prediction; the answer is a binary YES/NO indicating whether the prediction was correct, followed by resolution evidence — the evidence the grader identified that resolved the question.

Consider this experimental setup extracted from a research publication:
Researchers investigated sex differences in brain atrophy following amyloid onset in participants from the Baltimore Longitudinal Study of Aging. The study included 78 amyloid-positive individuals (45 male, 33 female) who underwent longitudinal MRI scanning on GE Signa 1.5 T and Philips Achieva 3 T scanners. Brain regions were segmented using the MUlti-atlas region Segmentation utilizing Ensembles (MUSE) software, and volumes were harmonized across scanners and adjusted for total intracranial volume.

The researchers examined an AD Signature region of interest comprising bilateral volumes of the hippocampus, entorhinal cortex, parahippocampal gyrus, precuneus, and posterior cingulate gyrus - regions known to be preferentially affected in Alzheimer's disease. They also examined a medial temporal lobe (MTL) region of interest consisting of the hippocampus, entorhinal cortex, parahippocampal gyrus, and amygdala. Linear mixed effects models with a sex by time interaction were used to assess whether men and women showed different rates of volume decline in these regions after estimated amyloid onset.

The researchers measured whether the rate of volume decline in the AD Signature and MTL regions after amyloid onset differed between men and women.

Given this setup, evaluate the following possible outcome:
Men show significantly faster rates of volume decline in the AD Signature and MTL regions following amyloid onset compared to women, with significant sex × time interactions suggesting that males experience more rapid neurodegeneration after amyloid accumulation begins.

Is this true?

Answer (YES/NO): NO